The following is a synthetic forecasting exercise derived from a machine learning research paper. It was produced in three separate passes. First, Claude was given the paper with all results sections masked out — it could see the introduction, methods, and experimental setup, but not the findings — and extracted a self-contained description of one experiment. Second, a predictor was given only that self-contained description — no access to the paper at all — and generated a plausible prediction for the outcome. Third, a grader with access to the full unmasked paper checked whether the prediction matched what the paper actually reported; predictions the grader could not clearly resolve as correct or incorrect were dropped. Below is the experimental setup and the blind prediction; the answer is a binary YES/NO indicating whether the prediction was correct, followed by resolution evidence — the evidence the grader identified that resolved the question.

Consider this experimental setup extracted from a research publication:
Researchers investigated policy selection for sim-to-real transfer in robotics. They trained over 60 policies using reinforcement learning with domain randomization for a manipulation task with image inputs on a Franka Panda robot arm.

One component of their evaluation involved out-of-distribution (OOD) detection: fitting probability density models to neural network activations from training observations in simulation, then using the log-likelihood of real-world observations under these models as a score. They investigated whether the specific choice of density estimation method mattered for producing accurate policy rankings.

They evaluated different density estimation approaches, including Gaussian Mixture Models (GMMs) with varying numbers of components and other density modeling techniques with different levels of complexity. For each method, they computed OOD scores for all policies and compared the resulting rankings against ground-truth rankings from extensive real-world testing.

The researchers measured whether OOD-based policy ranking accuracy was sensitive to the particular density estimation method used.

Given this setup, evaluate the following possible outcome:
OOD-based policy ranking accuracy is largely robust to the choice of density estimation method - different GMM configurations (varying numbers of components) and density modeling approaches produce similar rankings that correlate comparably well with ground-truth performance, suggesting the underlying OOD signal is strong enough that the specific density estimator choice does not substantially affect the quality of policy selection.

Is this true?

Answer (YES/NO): NO